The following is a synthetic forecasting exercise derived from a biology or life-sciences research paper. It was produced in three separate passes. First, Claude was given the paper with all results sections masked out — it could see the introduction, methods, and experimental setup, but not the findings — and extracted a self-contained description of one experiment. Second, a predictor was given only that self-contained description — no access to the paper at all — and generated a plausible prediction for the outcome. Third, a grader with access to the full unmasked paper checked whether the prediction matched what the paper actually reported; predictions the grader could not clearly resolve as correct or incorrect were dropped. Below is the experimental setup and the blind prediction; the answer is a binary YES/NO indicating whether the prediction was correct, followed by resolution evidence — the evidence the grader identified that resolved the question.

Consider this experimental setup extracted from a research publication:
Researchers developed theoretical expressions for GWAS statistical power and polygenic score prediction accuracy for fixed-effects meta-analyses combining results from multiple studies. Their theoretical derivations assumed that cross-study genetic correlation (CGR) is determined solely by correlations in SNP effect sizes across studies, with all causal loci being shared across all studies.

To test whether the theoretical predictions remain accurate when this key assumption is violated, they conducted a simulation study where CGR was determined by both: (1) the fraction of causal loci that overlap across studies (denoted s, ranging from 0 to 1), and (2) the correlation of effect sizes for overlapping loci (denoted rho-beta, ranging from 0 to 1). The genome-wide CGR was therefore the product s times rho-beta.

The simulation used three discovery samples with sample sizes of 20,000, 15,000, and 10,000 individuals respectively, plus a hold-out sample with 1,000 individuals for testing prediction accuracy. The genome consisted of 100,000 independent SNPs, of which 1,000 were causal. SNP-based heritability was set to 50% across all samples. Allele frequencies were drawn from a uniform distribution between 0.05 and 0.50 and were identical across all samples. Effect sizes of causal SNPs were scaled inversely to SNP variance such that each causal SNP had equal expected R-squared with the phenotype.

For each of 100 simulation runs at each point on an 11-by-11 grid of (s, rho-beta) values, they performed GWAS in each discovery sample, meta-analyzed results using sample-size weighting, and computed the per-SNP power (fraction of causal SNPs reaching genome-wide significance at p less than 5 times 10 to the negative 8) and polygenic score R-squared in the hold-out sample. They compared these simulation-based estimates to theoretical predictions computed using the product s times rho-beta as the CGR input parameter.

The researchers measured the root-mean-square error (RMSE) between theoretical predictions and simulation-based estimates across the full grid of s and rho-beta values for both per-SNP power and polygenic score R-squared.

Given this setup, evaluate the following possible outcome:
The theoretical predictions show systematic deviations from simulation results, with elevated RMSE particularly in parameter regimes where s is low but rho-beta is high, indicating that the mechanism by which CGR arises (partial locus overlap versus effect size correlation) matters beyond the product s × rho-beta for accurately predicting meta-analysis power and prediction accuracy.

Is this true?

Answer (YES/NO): NO